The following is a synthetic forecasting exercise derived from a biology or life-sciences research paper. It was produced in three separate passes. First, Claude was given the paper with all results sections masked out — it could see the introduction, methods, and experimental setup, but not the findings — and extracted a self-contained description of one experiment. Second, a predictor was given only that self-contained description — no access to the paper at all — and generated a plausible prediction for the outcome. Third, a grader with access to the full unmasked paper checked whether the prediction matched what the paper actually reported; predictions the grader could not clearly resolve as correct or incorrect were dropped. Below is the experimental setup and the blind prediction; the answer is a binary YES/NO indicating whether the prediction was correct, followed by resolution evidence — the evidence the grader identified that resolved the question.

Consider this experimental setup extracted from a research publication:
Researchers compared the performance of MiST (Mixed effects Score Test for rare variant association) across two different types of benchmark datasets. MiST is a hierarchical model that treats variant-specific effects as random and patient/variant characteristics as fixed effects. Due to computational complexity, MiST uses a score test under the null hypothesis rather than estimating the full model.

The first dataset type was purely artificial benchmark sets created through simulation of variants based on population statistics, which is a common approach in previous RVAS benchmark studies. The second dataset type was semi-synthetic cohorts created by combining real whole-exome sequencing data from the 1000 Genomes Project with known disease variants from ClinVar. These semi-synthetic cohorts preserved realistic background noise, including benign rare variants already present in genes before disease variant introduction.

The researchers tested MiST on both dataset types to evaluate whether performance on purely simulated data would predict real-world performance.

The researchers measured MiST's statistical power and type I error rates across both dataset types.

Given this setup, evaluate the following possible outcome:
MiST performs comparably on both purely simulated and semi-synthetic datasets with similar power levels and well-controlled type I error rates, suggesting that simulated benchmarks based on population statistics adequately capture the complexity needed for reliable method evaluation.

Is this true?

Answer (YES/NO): NO